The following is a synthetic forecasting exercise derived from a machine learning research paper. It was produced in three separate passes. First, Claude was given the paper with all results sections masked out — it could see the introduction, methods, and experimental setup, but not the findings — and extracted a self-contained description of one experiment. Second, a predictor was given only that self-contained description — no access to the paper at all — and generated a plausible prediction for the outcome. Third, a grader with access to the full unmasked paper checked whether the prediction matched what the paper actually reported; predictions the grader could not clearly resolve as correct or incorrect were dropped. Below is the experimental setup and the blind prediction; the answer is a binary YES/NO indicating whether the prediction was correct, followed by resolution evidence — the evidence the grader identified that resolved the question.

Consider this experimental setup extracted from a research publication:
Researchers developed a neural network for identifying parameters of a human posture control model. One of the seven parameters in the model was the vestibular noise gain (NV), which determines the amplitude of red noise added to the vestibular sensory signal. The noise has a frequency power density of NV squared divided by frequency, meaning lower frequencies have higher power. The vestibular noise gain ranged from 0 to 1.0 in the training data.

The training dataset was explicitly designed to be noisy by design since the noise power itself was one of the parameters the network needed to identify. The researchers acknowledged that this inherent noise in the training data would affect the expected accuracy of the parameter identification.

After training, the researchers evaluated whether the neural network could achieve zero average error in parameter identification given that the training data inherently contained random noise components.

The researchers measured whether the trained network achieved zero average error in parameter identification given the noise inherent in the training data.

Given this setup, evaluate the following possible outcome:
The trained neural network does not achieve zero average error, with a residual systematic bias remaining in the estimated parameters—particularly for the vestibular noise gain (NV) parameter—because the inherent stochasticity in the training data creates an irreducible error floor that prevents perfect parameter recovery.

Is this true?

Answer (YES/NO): NO